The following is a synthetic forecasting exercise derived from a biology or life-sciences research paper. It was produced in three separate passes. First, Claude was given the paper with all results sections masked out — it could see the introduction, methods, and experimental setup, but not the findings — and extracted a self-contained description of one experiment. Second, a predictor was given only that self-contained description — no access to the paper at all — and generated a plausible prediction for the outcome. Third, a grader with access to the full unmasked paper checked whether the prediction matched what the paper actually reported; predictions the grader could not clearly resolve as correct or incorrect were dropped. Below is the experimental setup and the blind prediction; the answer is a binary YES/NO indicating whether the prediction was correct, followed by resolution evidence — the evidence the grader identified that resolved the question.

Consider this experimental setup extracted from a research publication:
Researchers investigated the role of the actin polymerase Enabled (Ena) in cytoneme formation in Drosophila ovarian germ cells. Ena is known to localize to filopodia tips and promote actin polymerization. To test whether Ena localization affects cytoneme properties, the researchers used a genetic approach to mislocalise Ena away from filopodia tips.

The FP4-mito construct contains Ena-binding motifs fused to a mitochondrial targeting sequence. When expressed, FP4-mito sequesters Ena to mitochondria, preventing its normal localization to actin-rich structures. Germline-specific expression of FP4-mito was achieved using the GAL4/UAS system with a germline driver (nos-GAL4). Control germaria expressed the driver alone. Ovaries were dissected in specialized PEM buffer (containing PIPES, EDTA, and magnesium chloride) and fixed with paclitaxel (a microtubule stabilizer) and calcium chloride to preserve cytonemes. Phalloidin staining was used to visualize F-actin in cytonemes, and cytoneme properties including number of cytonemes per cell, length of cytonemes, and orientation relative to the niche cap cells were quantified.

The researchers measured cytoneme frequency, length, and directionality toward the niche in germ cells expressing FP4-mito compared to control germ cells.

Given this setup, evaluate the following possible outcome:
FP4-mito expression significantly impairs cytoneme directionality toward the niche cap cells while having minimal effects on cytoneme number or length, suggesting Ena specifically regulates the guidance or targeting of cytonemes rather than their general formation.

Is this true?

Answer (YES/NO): NO